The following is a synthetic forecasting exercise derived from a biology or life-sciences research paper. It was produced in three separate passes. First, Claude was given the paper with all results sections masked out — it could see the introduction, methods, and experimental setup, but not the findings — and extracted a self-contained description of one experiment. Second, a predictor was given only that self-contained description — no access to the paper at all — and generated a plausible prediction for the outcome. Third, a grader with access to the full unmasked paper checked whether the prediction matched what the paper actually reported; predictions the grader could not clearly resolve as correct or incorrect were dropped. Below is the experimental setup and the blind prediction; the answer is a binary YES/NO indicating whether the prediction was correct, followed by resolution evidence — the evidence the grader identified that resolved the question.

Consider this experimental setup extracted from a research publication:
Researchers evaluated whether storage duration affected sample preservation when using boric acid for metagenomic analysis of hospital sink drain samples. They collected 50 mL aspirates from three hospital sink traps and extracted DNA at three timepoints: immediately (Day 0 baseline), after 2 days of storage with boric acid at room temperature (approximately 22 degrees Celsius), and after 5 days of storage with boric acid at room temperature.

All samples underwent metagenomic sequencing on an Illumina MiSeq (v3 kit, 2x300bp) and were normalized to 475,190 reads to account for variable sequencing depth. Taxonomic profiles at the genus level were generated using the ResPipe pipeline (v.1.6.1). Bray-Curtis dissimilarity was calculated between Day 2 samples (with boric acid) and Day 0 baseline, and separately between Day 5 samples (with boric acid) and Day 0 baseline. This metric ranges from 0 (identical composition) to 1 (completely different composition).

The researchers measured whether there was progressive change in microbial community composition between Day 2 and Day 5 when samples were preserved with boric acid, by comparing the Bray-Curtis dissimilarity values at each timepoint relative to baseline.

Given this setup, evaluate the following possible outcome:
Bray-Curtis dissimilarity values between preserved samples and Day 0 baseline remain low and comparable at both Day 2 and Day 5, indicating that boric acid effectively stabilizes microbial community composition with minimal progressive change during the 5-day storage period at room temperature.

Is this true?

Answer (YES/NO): NO